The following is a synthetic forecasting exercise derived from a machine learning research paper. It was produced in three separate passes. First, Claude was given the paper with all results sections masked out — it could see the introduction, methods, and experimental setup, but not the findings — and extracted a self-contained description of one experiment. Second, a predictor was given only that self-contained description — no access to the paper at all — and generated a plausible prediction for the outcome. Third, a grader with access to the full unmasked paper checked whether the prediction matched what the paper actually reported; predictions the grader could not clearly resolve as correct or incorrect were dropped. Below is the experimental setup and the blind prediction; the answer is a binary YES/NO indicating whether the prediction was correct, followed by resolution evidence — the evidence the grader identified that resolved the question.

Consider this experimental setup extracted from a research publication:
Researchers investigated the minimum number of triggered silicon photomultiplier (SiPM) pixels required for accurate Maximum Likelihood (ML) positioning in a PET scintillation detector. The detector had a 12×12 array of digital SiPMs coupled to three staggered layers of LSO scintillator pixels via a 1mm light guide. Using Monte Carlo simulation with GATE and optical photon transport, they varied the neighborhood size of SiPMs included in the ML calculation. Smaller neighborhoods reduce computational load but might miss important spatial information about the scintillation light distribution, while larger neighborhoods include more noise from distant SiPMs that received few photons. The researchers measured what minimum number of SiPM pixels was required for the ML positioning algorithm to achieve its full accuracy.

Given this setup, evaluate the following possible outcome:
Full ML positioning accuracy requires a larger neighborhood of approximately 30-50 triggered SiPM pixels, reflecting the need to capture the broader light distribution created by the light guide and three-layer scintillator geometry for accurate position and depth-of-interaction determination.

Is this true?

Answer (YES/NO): NO